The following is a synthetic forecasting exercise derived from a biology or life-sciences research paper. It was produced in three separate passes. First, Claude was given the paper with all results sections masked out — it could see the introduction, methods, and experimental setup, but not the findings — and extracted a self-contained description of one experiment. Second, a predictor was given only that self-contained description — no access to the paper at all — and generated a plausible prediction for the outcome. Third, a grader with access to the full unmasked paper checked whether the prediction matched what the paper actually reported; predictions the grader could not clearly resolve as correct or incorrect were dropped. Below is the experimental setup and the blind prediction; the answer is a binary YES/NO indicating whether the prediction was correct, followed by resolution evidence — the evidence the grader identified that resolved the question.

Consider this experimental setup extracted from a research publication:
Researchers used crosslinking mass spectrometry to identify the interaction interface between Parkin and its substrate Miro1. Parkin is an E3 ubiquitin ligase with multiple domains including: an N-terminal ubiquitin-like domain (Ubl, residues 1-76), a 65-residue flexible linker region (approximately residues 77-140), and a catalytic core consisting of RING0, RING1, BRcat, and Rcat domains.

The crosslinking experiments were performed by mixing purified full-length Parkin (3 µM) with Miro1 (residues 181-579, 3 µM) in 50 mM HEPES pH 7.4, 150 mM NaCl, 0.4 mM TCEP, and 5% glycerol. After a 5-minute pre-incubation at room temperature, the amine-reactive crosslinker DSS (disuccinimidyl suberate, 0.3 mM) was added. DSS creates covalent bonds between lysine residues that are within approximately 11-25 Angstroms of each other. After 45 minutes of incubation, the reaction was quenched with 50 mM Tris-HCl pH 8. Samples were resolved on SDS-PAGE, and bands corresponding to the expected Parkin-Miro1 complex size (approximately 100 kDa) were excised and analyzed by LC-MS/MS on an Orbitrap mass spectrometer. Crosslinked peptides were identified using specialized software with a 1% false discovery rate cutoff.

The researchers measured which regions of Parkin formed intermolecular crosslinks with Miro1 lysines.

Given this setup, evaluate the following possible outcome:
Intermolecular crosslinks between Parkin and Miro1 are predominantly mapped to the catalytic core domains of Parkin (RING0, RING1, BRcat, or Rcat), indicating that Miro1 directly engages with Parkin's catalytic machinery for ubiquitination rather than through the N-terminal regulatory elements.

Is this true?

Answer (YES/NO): NO